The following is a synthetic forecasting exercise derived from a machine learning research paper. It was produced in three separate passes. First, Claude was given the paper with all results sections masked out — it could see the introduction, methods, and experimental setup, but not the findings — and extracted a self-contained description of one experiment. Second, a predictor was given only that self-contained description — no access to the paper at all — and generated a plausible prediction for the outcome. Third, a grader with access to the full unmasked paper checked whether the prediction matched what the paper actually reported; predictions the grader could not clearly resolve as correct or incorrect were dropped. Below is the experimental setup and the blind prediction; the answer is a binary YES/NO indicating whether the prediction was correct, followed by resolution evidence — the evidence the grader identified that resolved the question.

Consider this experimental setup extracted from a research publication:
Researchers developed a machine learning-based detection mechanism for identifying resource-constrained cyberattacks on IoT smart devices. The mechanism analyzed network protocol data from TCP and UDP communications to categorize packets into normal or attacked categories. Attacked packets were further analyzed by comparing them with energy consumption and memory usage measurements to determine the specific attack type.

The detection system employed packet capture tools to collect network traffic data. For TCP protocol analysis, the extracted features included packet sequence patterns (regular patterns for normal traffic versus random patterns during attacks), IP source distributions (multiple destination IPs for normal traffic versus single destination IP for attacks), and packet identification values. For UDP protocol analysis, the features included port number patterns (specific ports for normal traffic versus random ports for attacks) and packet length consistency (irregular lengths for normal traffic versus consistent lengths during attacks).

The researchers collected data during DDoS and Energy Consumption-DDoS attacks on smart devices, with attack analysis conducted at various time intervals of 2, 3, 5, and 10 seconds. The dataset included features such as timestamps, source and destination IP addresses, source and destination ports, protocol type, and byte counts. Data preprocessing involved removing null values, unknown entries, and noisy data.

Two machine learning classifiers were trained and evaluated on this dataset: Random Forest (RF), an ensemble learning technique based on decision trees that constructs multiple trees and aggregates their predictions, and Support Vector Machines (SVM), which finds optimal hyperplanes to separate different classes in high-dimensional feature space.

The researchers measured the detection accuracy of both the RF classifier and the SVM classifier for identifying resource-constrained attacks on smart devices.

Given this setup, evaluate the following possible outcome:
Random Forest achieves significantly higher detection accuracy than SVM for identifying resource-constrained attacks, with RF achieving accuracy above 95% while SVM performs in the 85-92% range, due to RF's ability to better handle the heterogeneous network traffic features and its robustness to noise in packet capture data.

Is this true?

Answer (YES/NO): NO